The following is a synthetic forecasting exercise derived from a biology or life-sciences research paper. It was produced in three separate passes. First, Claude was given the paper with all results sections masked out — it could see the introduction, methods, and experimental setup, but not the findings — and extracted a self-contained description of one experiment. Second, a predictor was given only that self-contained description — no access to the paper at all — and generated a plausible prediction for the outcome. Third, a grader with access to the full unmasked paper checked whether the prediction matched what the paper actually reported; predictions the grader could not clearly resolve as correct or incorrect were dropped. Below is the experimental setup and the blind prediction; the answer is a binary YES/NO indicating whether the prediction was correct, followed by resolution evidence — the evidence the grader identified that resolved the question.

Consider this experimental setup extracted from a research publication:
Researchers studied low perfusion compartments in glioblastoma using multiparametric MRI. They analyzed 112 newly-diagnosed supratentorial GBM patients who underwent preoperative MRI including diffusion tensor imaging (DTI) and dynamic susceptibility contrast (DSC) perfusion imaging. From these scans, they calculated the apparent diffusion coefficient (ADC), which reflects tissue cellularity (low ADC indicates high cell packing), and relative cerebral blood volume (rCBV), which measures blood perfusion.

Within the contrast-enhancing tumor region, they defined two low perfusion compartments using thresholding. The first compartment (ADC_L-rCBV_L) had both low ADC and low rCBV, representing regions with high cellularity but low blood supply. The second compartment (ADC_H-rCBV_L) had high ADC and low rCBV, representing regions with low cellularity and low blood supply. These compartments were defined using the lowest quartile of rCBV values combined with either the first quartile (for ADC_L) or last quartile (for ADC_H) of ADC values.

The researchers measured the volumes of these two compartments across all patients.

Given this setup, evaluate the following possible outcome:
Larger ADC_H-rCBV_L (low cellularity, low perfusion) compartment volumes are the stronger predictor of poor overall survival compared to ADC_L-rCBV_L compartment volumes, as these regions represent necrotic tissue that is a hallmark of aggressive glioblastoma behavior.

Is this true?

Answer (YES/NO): NO